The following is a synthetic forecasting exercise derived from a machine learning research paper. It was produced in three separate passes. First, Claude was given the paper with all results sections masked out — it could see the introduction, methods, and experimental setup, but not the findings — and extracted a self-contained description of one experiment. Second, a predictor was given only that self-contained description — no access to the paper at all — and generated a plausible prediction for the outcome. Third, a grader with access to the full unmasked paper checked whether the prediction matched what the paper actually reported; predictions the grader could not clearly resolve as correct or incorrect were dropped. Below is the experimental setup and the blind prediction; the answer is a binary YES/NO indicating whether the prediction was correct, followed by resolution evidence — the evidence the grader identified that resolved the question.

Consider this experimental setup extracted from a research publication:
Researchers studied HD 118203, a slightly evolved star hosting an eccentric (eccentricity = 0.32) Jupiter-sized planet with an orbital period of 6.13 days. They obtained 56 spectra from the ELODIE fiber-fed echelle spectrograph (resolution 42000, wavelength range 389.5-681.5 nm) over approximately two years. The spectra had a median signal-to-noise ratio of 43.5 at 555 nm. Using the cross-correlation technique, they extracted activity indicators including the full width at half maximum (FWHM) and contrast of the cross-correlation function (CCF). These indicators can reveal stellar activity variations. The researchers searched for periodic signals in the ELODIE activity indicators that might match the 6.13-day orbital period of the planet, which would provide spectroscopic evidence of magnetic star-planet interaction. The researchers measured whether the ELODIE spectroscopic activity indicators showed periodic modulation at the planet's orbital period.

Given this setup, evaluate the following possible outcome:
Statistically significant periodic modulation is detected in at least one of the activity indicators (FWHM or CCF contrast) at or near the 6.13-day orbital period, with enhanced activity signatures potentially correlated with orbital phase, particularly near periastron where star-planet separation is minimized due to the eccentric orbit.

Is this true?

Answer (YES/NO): NO